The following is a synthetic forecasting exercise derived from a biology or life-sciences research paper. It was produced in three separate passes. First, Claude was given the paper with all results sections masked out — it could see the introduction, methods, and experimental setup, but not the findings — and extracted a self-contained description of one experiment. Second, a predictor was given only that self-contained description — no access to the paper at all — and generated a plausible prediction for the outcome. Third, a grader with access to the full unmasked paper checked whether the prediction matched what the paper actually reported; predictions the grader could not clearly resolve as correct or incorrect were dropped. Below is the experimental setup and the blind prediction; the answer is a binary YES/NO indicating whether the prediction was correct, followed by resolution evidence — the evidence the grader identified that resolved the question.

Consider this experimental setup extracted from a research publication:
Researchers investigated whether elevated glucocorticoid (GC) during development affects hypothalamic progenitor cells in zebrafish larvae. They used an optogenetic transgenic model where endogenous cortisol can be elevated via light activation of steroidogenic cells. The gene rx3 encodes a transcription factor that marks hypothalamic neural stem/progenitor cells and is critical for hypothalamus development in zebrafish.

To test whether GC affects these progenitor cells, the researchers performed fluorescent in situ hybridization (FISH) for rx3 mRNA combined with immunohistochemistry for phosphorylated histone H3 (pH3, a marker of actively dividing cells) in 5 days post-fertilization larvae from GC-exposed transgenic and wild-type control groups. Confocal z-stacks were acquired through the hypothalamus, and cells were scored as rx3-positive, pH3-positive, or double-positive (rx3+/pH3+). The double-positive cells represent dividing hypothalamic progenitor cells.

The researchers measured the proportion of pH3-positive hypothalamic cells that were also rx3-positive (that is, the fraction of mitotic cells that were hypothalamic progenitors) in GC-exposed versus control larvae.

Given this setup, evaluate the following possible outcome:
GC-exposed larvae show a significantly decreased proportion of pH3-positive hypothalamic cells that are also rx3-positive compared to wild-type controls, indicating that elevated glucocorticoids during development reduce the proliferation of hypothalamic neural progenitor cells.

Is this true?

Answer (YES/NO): NO